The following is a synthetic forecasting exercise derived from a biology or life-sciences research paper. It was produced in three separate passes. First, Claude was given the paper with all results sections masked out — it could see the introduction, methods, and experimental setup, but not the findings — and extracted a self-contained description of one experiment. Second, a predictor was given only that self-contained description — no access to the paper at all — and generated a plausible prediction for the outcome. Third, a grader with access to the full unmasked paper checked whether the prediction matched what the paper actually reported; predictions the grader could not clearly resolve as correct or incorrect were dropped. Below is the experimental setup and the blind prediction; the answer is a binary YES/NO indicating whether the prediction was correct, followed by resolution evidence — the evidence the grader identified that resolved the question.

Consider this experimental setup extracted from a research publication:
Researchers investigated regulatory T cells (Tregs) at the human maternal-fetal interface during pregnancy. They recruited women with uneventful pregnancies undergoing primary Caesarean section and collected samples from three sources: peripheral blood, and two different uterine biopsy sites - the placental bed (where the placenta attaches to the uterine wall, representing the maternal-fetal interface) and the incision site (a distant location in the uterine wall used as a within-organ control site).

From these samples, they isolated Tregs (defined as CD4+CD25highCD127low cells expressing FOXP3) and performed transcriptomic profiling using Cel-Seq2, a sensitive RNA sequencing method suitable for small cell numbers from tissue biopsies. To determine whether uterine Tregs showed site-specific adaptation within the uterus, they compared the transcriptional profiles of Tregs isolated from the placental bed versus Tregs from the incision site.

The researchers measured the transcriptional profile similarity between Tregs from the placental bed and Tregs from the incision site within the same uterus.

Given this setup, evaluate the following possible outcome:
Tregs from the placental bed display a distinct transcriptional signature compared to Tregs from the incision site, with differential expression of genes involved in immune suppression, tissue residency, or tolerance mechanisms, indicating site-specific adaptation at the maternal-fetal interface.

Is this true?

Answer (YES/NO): YES